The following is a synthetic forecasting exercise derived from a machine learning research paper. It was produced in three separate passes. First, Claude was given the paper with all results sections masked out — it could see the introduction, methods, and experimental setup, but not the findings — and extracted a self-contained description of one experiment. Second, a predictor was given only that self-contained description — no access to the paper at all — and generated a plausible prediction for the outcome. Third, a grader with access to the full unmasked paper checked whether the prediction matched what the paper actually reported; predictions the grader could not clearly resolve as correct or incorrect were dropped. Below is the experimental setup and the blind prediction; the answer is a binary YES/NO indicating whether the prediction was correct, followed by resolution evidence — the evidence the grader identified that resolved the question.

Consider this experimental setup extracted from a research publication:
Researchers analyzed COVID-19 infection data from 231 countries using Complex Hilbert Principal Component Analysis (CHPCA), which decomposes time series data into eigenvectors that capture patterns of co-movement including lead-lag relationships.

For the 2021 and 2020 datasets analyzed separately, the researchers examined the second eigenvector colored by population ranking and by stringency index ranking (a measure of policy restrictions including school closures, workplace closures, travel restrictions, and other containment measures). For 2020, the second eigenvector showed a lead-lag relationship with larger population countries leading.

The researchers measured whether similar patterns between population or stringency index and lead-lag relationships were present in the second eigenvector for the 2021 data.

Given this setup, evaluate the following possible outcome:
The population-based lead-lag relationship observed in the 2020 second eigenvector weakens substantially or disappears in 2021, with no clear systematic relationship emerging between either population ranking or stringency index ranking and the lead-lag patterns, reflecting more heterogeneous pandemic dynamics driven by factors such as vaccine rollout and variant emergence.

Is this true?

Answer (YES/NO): YES